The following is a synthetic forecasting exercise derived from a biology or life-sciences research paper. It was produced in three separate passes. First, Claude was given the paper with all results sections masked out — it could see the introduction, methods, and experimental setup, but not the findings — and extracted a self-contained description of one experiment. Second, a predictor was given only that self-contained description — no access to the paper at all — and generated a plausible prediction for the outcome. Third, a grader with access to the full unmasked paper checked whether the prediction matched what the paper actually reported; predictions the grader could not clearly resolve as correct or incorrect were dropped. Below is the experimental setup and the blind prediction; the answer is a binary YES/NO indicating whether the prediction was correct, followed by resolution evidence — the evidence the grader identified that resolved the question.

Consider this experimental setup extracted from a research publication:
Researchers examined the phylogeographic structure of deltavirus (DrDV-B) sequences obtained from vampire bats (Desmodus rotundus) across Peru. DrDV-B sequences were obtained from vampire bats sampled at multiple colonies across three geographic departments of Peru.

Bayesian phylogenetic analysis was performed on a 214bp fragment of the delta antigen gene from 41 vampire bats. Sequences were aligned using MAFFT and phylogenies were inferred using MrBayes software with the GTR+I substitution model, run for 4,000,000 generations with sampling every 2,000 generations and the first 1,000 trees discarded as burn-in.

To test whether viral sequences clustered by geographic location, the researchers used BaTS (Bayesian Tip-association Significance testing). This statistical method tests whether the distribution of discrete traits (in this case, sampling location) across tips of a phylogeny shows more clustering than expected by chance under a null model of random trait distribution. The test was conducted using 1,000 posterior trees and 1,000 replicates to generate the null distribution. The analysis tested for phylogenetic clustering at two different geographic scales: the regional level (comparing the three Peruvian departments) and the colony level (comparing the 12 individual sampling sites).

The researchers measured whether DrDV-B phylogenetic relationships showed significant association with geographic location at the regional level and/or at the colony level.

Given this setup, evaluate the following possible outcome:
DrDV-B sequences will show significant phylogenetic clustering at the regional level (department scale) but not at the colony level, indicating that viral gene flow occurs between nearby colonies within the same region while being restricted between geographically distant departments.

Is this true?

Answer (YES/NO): NO